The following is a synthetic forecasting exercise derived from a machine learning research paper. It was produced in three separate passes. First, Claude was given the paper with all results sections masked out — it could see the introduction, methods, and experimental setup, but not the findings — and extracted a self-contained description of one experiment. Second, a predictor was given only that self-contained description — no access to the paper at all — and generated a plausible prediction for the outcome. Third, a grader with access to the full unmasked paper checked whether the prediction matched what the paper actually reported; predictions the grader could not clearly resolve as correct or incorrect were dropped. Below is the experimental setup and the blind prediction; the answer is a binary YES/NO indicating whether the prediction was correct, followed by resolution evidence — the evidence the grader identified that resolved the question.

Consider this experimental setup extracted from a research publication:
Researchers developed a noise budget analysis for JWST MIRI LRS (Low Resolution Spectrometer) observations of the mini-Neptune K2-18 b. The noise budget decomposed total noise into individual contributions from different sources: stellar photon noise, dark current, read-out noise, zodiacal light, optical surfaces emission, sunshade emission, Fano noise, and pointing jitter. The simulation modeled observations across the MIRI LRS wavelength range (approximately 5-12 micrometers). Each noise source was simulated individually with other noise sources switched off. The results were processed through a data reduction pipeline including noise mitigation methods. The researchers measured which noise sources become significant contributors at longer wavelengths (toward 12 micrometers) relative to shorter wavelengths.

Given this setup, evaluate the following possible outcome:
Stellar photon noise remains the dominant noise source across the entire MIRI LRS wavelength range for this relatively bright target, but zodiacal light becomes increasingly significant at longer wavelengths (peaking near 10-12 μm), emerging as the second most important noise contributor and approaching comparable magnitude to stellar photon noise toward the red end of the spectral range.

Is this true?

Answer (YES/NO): NO